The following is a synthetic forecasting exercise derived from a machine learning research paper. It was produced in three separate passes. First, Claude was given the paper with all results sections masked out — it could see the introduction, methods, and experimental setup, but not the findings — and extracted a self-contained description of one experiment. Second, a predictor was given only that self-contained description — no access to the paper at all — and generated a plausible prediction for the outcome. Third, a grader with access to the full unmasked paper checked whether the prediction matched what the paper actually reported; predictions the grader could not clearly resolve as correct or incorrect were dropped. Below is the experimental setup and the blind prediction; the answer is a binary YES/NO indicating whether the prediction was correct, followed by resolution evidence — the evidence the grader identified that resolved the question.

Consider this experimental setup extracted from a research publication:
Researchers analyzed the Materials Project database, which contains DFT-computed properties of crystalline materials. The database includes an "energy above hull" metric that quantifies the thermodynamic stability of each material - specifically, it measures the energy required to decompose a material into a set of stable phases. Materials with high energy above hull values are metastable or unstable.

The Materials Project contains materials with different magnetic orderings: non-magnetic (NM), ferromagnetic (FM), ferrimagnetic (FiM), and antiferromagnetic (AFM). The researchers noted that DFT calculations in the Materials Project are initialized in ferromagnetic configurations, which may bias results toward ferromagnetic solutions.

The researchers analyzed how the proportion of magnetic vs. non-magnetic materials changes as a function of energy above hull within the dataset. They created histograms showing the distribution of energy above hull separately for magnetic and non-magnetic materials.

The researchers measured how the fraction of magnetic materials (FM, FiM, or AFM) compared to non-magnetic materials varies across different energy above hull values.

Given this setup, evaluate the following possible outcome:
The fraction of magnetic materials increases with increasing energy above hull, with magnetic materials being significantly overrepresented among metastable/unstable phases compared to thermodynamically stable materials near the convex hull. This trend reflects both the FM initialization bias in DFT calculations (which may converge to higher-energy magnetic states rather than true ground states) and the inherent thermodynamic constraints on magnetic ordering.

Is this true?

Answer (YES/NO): YES